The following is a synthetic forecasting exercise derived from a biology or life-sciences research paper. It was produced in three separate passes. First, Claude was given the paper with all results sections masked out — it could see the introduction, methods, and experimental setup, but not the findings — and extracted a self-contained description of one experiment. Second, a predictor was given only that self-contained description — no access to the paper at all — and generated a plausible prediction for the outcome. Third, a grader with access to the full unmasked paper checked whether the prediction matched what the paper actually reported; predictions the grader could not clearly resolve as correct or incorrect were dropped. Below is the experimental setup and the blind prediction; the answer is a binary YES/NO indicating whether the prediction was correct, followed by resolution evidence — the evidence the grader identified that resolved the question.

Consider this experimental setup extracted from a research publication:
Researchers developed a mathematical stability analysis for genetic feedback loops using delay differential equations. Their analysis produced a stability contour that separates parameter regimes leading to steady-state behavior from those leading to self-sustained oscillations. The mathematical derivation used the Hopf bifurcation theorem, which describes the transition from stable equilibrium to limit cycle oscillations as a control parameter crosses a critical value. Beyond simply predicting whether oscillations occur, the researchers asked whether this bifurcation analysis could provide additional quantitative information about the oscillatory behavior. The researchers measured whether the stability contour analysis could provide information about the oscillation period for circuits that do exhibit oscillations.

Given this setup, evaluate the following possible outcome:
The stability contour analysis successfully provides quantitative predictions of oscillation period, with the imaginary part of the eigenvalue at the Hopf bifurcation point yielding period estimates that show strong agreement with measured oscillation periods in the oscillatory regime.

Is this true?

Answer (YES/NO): YES